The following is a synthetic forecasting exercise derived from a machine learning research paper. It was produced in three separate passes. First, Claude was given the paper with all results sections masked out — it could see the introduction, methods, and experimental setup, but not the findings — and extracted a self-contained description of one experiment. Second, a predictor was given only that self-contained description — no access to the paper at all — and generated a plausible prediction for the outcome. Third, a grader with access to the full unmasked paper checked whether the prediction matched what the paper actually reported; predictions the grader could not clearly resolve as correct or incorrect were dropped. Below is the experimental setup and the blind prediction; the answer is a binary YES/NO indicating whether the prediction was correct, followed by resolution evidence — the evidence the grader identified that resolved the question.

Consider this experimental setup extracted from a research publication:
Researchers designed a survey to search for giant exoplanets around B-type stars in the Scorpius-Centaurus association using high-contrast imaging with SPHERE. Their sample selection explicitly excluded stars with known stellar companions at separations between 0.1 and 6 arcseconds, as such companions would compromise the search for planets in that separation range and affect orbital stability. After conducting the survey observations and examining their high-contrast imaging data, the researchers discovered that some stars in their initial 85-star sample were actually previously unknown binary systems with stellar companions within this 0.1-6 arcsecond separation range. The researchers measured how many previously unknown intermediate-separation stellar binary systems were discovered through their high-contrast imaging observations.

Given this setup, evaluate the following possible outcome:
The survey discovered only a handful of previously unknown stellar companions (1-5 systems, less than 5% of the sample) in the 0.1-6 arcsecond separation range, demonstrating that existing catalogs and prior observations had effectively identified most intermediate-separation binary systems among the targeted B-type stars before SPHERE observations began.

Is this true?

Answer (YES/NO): NO